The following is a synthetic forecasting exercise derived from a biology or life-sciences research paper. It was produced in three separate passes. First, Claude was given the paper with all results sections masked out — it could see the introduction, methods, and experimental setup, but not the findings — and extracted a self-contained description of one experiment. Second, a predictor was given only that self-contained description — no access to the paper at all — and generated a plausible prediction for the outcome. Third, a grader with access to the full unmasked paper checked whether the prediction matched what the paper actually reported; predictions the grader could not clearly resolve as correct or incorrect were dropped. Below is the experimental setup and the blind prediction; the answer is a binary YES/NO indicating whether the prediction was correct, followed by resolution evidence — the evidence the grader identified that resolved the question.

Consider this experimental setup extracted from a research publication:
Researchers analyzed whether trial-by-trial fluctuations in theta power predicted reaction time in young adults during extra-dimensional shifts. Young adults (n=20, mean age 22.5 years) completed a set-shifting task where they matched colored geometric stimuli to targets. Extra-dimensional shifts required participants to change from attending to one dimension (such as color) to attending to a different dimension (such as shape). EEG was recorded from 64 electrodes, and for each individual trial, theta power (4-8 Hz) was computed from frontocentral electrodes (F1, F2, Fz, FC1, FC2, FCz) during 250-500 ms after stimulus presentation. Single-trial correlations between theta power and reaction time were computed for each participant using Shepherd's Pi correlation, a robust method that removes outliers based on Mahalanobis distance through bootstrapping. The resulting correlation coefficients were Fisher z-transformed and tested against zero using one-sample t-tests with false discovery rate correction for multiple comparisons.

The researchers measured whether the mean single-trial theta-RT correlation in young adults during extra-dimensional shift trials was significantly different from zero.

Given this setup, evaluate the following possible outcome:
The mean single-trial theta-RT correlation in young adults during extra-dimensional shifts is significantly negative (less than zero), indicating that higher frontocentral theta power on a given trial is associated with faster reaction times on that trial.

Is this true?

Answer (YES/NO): NO